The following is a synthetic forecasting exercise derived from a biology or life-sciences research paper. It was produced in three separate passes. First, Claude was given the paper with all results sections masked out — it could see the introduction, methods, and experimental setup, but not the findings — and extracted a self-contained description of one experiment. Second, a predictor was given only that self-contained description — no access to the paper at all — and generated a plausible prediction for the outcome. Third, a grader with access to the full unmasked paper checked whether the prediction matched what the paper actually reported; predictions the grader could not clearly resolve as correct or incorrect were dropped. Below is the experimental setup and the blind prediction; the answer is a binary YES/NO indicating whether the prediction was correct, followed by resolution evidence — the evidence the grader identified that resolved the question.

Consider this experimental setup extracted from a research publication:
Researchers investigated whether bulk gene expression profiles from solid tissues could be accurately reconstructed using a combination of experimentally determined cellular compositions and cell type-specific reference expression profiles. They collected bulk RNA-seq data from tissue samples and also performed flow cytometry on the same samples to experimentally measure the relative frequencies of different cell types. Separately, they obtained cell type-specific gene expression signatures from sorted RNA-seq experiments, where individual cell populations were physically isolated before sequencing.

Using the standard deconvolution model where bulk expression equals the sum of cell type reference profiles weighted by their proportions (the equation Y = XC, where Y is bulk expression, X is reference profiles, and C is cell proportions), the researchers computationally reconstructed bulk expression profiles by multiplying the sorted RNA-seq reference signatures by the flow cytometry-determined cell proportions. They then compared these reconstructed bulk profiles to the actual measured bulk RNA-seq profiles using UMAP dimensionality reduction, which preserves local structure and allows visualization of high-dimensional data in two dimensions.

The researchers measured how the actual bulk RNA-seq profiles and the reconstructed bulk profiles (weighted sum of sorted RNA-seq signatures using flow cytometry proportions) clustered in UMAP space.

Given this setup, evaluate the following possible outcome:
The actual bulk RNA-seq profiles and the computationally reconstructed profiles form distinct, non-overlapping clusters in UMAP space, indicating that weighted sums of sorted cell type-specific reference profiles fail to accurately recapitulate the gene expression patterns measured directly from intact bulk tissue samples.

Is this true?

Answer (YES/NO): YES